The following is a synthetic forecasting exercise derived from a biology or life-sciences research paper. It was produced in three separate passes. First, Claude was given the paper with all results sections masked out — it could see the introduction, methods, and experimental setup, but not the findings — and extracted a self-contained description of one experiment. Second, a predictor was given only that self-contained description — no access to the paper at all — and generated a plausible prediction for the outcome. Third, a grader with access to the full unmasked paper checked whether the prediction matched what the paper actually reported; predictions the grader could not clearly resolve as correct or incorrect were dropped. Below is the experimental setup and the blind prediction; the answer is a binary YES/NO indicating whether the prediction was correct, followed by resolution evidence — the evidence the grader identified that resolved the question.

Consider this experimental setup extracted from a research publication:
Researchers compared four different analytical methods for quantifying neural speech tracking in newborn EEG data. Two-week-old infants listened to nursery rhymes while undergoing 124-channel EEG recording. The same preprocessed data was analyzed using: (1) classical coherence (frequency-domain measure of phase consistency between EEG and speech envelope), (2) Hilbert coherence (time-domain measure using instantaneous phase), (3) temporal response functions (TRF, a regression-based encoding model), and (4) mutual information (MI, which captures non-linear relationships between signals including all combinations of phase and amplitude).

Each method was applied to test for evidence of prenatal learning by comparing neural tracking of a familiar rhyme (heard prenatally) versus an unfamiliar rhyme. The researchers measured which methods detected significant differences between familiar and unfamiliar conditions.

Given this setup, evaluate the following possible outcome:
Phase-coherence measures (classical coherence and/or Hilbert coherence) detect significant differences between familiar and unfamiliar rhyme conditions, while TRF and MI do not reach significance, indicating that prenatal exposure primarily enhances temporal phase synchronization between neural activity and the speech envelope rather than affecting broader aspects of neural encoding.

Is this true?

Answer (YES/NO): NO